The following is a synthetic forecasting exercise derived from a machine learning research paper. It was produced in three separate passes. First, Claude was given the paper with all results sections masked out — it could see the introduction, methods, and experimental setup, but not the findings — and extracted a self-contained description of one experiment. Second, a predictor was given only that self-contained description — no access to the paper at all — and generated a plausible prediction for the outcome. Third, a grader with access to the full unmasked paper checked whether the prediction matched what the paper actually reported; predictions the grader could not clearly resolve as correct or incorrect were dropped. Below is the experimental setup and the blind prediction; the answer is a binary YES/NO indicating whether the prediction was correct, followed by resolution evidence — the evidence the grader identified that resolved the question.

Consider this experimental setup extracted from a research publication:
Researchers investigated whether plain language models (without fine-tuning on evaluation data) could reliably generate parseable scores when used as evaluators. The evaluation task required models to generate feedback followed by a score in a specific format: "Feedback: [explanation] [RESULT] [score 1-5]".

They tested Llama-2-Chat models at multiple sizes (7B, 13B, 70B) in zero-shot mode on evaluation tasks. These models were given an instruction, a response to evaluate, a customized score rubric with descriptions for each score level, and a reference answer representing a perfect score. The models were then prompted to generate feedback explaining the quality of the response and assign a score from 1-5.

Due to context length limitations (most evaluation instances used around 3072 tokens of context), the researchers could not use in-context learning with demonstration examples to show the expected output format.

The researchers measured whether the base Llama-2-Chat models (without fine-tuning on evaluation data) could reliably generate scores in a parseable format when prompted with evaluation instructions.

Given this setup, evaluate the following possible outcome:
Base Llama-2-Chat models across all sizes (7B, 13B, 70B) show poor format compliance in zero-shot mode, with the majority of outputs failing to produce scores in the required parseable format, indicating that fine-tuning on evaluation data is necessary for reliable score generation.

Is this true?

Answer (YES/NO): YES